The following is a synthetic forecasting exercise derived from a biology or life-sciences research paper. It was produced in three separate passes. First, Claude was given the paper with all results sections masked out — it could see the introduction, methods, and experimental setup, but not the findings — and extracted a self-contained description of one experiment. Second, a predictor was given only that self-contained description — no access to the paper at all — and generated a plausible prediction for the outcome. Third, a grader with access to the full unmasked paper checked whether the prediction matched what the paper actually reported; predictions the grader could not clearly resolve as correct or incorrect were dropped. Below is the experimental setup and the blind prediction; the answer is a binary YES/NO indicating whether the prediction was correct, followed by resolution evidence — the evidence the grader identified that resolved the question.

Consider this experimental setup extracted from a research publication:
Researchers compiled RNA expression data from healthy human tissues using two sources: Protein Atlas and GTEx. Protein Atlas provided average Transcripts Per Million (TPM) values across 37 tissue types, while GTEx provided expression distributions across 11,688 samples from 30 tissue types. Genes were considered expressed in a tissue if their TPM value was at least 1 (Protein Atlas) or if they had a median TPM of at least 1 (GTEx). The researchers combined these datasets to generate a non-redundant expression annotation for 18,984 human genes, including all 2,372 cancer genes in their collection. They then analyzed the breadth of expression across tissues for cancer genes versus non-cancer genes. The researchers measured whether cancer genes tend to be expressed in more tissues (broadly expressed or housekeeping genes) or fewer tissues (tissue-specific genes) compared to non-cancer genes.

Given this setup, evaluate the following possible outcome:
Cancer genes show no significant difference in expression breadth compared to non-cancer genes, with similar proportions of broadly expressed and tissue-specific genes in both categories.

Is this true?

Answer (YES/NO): NO